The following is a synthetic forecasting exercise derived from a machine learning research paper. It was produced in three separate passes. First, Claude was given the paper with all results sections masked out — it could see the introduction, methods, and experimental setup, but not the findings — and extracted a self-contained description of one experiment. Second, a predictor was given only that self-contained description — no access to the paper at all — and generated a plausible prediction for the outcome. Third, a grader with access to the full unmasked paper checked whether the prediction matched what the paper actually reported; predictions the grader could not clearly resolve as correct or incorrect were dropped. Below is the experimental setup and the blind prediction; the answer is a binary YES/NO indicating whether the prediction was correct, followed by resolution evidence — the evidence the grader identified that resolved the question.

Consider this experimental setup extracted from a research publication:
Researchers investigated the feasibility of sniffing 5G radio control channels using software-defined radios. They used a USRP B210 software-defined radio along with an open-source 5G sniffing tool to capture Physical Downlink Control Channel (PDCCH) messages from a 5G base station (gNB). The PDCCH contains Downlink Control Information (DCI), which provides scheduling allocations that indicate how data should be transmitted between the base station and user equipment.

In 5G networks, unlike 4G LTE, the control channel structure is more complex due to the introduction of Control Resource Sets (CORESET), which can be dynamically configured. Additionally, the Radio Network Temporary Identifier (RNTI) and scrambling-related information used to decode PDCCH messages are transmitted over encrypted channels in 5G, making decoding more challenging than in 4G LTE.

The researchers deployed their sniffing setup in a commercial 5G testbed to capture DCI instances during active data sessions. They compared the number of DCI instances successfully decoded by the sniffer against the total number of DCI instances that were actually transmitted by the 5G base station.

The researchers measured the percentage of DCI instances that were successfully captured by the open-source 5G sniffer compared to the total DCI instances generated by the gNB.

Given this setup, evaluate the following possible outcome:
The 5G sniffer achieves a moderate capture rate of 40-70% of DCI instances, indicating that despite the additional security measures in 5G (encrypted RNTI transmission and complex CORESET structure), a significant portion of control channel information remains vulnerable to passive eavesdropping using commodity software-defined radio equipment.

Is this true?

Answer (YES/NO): NO